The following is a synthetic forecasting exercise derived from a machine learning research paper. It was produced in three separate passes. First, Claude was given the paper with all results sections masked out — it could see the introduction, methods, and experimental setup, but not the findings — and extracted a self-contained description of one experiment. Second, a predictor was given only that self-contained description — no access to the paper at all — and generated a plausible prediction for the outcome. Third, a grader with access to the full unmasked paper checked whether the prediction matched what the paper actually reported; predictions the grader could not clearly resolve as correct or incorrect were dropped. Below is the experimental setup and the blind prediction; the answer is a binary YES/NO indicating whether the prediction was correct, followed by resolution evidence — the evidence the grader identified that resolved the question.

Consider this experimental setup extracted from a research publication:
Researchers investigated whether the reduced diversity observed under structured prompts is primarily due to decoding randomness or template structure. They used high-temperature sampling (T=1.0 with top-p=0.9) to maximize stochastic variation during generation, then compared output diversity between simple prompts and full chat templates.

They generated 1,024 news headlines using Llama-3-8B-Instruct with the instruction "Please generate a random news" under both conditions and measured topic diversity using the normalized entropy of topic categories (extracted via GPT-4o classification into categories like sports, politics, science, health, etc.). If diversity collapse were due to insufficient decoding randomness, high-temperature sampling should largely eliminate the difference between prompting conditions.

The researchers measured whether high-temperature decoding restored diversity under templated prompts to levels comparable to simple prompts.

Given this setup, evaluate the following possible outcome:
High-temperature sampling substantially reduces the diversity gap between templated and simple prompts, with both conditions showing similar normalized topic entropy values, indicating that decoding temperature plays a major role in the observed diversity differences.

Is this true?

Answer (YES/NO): NO